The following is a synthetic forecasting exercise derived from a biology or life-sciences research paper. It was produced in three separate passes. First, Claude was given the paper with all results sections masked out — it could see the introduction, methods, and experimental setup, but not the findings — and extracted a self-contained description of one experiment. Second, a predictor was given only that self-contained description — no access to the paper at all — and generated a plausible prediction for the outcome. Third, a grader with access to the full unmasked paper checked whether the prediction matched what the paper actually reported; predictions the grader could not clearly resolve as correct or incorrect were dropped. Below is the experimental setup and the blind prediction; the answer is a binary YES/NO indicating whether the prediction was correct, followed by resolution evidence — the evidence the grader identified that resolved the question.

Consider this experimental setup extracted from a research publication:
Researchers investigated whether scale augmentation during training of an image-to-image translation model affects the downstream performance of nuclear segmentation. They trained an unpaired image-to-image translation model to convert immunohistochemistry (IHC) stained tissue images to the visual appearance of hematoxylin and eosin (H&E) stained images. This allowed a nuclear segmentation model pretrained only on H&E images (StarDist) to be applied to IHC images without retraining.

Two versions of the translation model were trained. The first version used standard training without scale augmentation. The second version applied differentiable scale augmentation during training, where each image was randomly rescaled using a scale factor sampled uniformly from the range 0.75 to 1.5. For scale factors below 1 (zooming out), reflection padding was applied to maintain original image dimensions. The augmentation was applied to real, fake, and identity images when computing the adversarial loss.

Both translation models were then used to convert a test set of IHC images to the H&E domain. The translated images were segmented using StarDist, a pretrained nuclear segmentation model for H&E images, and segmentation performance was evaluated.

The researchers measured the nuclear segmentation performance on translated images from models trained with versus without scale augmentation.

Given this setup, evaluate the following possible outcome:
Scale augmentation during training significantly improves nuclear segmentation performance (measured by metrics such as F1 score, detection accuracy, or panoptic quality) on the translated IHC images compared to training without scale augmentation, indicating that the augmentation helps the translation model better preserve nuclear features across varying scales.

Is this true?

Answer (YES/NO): YES